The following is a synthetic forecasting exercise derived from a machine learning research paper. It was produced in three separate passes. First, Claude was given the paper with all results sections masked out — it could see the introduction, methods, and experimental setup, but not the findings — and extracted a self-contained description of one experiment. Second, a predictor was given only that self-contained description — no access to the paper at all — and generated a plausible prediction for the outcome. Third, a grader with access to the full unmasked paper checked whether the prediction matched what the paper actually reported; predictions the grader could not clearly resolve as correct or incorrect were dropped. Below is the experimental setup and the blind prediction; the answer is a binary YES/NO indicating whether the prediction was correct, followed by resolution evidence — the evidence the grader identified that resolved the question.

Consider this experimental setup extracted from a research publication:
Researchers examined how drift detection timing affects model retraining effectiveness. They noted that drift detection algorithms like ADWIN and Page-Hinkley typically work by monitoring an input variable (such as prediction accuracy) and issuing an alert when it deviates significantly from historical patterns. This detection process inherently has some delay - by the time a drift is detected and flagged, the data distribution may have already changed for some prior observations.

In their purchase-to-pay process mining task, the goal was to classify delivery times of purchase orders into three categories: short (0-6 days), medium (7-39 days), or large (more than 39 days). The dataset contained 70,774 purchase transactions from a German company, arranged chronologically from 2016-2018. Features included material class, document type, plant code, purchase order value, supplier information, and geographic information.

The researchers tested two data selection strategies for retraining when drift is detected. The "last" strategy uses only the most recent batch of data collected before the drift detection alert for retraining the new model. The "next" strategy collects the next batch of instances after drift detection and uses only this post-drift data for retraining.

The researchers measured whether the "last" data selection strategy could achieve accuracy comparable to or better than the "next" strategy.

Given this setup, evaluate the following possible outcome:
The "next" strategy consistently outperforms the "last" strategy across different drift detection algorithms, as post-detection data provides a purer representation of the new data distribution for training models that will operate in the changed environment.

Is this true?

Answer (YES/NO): NO